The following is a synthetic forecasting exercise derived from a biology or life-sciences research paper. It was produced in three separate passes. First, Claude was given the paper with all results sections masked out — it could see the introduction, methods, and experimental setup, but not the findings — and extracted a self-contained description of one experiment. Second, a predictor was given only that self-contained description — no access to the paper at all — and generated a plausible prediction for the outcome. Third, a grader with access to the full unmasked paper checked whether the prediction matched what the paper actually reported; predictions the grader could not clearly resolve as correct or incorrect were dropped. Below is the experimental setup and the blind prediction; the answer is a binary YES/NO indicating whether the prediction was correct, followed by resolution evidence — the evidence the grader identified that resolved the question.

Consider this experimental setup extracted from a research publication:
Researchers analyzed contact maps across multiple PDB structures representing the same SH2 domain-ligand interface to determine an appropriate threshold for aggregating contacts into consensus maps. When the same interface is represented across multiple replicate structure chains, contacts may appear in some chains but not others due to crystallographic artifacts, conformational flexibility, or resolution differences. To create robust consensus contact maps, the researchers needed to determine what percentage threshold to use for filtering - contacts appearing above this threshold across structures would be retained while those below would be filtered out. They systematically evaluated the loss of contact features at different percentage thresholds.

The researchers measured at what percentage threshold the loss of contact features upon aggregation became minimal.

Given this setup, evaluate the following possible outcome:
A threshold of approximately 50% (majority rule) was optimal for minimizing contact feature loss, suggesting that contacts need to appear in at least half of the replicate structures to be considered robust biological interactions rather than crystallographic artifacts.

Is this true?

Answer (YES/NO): NO